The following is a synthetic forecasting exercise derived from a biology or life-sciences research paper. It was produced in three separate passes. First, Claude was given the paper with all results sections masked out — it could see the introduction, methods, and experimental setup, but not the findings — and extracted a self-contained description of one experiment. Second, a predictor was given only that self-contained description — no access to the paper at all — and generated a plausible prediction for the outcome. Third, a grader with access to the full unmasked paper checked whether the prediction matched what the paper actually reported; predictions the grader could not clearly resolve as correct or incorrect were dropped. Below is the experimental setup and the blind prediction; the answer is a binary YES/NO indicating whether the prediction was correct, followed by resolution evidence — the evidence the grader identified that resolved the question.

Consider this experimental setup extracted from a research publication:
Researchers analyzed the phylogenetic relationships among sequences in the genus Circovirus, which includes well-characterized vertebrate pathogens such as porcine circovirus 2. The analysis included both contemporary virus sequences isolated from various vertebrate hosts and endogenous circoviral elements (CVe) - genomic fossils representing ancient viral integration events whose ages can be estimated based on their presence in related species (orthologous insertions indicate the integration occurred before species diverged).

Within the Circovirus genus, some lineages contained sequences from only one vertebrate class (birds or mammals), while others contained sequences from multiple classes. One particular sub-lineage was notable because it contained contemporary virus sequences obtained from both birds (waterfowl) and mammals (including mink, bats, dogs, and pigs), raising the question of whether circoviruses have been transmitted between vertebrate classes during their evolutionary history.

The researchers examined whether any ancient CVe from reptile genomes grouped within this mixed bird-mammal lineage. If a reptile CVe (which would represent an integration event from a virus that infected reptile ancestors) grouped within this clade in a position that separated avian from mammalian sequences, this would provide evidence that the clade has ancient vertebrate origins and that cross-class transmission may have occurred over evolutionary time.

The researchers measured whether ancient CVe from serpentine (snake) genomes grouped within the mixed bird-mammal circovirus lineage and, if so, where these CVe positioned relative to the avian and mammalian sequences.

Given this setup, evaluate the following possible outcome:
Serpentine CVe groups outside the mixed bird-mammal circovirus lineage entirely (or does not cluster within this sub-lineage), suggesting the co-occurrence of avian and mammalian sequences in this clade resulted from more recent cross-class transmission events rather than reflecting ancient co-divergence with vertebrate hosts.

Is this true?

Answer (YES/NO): NO